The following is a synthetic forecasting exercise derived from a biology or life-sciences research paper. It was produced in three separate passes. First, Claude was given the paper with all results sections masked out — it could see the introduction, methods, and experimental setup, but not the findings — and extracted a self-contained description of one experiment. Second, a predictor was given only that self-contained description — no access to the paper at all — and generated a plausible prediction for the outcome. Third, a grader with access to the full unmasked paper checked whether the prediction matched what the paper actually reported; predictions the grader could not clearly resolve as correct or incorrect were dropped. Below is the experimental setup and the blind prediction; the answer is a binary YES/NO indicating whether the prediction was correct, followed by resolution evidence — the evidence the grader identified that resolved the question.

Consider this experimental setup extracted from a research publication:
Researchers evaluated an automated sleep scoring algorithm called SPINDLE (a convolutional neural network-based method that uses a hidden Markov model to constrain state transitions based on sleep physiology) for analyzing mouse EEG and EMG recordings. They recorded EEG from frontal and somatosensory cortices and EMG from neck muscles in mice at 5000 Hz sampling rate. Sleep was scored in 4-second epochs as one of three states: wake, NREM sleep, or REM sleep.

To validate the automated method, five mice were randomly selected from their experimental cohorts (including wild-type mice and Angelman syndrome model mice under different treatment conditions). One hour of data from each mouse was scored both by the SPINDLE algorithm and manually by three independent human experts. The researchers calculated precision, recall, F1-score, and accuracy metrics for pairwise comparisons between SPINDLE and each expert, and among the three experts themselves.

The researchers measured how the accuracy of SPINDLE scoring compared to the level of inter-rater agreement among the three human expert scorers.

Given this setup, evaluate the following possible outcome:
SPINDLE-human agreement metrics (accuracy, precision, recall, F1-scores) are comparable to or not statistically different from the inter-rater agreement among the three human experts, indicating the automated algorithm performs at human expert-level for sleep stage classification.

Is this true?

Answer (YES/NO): YES